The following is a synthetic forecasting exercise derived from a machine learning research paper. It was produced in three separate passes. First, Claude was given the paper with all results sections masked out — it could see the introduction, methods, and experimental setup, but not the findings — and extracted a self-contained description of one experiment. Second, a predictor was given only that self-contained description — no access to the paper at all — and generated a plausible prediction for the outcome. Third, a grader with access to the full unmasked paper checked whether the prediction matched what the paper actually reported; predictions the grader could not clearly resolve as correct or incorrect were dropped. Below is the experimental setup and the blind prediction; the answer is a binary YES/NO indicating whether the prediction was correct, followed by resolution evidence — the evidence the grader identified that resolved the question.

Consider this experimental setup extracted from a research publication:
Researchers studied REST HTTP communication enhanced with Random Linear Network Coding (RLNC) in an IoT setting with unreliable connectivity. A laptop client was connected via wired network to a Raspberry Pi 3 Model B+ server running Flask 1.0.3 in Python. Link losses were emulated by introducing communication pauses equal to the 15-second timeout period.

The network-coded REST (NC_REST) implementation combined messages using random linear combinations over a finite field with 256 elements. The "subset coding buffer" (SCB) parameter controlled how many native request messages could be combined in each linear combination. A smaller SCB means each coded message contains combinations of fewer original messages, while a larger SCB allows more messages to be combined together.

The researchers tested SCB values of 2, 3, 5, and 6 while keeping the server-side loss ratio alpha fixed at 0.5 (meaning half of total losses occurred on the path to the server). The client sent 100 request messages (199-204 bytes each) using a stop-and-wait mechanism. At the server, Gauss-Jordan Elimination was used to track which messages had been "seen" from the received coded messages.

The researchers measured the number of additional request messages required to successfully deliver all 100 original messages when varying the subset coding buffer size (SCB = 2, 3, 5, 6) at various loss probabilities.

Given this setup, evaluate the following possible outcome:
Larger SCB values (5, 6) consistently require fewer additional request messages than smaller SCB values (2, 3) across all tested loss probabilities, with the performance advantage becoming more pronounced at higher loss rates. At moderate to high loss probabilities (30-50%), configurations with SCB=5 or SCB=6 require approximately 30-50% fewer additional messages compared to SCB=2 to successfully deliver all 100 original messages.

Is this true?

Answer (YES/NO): NO